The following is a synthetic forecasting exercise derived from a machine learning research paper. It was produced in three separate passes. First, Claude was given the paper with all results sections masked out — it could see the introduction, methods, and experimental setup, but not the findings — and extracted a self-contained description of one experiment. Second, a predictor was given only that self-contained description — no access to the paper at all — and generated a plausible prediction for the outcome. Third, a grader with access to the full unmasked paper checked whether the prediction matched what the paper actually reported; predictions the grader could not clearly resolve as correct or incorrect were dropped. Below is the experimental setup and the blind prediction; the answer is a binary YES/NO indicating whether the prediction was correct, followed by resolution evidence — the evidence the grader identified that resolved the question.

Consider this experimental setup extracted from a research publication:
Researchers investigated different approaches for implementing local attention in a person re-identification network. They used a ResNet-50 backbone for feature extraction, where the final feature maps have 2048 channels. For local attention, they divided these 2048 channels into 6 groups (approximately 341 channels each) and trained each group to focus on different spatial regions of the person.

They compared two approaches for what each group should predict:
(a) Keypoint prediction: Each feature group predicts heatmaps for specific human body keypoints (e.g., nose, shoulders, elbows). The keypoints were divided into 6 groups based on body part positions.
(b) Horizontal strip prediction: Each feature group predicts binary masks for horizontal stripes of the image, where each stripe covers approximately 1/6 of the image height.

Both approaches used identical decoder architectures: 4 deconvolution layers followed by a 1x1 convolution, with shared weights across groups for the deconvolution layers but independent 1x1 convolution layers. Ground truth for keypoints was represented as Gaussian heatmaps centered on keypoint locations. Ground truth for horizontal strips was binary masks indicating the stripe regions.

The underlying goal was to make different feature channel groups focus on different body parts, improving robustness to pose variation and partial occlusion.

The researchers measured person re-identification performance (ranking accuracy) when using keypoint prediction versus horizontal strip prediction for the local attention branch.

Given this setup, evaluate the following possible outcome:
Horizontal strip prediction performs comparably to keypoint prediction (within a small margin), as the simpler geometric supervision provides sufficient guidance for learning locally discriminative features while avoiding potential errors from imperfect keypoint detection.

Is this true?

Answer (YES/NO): NO